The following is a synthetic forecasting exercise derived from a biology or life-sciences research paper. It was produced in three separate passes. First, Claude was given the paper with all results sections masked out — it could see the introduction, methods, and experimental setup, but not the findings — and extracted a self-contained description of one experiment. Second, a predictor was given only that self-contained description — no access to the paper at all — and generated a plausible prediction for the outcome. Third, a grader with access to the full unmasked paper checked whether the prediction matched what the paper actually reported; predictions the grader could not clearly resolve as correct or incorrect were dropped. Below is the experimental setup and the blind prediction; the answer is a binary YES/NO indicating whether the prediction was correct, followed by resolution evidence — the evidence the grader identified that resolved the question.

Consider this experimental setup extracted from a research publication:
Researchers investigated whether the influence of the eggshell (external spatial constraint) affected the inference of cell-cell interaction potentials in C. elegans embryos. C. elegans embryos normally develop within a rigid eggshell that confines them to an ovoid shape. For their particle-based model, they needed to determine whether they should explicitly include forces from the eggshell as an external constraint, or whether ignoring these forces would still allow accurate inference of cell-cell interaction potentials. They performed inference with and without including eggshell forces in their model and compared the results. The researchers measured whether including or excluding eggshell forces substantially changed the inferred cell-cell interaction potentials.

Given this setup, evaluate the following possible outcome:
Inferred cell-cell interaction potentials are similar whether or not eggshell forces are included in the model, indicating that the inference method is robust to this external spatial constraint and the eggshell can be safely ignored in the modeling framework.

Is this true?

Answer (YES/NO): YES